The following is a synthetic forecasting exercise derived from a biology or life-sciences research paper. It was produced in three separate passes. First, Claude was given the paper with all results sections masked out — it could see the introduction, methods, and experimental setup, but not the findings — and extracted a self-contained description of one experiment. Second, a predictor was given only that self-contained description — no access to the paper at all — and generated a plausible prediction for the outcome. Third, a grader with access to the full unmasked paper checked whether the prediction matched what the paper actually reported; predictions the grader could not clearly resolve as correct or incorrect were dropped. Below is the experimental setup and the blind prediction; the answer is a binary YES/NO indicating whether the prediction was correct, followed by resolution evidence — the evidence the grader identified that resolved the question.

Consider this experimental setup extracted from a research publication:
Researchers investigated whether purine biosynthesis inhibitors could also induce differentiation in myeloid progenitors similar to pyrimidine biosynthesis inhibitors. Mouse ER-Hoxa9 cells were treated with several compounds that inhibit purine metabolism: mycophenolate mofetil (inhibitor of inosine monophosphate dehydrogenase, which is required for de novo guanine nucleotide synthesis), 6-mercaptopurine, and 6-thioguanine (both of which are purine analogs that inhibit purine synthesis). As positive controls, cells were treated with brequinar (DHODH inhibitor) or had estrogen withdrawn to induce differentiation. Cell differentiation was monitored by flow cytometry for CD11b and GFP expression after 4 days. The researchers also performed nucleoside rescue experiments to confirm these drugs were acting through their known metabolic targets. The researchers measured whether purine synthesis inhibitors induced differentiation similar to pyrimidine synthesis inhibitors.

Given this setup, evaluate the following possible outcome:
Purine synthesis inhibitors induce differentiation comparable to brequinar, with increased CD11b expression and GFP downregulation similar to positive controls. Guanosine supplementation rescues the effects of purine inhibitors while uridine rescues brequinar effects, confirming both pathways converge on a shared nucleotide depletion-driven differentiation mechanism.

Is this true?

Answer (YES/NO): NO